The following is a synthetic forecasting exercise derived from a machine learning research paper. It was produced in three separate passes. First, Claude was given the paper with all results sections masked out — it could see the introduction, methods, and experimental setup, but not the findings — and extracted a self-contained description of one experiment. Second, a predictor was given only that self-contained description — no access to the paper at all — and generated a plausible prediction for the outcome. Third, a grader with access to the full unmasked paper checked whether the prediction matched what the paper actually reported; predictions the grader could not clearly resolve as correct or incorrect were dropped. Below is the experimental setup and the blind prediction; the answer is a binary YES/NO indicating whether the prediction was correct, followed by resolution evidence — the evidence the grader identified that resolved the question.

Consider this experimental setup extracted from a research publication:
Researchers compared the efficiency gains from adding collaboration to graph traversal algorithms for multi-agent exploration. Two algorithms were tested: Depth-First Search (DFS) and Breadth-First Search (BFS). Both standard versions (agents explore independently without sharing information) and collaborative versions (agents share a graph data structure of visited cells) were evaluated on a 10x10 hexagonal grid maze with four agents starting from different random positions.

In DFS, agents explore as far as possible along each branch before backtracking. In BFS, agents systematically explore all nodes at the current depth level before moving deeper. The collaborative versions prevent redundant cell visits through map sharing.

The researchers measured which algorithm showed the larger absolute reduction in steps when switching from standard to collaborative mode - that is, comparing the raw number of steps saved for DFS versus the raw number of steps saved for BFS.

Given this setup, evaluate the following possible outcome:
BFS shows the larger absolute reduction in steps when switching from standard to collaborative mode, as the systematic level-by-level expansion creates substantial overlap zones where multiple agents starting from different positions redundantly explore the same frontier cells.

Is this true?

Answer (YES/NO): YES